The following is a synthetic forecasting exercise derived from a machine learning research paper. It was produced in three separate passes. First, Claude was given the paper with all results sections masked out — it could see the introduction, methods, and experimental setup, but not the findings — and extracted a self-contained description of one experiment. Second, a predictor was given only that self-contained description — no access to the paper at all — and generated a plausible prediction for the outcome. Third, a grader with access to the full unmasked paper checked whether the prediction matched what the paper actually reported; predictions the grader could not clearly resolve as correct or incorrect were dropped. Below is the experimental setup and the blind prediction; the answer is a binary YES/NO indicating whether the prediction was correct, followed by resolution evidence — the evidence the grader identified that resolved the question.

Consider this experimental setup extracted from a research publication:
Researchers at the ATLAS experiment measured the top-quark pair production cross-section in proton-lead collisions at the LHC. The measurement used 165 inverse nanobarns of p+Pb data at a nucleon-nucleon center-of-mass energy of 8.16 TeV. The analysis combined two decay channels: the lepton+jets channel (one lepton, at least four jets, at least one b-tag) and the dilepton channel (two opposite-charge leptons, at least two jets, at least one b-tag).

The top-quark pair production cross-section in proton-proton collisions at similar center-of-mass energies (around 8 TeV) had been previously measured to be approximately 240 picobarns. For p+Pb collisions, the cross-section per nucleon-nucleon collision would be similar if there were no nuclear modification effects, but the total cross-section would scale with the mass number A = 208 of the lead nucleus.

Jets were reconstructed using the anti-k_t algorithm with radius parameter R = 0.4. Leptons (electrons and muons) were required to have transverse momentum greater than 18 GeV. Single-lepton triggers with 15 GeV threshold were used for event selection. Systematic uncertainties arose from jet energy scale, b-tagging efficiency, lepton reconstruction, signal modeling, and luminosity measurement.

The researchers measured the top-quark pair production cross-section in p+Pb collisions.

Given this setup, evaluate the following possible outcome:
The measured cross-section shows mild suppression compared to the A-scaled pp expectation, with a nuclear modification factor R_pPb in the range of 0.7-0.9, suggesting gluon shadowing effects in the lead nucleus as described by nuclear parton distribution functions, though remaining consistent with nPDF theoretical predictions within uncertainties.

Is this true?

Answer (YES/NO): NO